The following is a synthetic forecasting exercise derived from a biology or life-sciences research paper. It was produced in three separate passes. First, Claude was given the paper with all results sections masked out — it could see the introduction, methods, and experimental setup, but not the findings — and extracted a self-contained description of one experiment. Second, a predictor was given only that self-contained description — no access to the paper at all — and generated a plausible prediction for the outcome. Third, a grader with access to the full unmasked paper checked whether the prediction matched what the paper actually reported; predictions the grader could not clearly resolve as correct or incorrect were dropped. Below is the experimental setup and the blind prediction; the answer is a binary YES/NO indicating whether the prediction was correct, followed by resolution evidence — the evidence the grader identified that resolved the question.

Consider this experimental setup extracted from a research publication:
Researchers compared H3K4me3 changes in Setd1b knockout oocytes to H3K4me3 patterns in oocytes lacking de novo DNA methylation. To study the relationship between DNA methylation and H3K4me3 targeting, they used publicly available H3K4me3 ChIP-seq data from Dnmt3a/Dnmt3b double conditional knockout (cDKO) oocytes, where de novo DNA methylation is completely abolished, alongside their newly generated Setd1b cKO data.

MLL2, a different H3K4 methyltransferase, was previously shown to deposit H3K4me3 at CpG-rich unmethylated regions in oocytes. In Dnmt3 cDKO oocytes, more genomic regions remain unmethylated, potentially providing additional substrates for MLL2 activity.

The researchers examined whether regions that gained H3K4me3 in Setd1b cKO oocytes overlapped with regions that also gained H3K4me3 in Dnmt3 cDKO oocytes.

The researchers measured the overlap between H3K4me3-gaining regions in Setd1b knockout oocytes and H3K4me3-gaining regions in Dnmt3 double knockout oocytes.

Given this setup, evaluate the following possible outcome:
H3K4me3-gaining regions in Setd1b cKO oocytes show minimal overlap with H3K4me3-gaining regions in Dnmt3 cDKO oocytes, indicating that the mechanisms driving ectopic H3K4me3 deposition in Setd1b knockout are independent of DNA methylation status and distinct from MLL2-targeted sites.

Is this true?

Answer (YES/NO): NO